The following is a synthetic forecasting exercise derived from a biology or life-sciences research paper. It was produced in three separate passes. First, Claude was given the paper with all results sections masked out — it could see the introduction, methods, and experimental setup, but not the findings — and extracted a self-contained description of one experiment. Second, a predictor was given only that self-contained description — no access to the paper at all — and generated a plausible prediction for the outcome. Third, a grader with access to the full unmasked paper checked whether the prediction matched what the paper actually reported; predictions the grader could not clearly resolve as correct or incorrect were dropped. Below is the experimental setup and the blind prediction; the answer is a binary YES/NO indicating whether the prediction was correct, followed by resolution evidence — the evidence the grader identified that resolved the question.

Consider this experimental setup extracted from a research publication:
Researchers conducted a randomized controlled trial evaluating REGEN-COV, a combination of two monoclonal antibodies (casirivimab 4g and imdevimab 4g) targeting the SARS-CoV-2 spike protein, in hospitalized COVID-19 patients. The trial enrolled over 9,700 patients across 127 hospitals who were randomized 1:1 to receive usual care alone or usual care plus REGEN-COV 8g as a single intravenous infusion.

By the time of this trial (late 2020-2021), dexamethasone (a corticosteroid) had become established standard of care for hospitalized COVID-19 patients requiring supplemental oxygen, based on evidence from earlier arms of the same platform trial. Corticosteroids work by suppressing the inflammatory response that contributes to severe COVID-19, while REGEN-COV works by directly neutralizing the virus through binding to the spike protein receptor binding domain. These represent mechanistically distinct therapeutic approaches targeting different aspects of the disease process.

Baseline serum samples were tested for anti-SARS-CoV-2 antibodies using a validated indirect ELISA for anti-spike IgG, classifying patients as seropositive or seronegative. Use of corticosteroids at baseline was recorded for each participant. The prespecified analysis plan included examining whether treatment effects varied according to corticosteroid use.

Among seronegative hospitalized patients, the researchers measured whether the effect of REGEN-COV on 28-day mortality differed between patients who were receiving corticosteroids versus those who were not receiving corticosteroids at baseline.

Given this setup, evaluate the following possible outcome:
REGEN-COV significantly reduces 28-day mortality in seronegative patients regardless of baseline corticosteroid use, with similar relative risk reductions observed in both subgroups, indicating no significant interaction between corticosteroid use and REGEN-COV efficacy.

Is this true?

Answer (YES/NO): YES